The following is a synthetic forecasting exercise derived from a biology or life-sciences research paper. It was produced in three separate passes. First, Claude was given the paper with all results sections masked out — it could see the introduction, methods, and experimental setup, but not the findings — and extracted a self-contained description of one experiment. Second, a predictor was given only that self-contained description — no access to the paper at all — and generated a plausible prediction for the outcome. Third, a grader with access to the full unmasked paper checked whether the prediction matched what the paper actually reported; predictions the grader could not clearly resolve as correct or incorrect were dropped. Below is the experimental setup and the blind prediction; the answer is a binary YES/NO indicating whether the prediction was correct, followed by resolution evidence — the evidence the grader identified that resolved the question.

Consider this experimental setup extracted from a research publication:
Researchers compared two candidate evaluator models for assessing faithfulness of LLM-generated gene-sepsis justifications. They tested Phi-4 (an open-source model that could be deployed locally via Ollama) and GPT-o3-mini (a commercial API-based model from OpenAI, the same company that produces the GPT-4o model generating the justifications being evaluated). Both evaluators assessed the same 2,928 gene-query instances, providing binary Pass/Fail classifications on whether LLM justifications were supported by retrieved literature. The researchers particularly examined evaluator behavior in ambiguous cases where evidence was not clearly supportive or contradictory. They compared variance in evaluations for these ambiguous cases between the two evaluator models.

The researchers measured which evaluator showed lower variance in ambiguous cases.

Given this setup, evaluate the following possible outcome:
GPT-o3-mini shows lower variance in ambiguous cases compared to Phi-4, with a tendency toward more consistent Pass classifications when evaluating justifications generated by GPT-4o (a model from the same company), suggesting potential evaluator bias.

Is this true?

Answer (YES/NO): NO